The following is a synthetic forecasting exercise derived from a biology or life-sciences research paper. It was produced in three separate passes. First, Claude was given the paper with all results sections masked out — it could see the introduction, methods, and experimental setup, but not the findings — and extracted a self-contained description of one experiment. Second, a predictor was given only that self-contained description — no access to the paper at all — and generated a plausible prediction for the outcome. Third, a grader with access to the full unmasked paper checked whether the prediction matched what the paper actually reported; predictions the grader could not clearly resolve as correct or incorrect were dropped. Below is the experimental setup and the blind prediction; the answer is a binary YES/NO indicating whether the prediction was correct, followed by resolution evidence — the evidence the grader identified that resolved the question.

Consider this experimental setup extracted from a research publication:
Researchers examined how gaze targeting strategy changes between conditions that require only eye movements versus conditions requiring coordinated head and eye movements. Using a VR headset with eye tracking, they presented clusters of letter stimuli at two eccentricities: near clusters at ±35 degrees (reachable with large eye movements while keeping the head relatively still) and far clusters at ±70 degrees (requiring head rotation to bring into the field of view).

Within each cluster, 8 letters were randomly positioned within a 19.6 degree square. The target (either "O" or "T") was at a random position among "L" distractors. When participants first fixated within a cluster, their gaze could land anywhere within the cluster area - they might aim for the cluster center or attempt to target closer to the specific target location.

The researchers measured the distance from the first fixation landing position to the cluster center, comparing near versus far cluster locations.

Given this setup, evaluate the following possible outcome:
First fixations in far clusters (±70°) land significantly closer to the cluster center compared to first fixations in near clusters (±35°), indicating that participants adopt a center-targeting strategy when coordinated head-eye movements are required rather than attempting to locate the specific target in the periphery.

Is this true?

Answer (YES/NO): NO